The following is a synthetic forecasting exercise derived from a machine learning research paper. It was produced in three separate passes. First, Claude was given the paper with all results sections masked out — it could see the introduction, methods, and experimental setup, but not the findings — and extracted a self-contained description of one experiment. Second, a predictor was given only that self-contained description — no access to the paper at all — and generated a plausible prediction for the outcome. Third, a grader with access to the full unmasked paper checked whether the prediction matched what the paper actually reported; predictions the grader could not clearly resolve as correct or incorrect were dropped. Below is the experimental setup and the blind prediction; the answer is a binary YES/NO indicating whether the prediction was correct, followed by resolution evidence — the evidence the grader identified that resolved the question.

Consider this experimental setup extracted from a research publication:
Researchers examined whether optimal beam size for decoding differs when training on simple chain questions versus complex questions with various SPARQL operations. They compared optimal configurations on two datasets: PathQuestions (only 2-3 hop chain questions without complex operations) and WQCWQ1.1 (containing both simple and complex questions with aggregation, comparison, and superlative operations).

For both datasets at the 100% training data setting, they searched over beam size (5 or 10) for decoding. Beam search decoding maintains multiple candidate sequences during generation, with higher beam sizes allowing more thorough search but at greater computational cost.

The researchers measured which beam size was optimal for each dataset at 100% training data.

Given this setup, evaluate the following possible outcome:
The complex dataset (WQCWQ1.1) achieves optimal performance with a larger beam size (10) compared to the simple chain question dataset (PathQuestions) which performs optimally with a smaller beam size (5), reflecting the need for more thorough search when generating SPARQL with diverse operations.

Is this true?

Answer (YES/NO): YES